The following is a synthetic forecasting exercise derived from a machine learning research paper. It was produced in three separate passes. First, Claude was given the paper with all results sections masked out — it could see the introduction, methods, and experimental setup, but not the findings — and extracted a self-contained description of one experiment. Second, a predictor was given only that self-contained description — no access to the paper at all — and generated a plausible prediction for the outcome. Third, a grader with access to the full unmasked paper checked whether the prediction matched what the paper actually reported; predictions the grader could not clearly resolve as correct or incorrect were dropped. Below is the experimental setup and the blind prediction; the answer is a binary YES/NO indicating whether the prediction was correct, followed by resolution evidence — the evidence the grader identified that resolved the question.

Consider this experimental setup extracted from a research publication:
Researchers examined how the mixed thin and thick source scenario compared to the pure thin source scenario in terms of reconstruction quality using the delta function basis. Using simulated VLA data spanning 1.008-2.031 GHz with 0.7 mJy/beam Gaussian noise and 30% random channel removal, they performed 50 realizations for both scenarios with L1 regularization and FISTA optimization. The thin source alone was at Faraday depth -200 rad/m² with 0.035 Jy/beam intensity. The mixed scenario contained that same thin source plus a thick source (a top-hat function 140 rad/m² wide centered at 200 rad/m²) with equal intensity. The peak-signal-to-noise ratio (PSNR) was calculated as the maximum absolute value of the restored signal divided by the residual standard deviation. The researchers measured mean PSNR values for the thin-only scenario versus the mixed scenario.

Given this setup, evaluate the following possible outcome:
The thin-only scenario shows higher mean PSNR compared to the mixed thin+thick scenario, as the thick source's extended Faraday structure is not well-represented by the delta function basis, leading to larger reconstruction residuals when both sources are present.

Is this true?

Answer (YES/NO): YES